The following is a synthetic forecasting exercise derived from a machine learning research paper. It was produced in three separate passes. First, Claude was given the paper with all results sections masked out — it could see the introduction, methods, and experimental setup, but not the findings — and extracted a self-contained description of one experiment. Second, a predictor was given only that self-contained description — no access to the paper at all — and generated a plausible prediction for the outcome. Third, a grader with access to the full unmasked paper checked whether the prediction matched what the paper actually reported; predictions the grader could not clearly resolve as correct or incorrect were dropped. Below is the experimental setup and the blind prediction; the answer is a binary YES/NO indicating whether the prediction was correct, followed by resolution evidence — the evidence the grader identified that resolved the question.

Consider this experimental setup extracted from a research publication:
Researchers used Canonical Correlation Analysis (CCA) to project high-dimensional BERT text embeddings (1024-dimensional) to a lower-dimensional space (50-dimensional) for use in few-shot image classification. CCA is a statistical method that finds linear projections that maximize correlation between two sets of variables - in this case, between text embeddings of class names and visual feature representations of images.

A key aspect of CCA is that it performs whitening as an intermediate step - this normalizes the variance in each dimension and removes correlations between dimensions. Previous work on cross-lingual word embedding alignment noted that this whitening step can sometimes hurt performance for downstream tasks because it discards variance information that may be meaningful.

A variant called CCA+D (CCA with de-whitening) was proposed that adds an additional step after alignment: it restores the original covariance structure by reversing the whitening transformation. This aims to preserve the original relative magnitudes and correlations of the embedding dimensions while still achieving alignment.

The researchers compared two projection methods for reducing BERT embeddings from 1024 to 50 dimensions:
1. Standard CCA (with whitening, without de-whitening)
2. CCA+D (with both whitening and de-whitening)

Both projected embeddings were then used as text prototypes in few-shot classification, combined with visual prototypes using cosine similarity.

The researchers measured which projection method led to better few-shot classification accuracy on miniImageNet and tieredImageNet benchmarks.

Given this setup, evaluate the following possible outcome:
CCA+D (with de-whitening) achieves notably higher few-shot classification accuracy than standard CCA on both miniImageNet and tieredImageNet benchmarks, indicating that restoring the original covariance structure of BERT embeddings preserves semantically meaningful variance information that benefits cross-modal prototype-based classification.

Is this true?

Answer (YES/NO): NO